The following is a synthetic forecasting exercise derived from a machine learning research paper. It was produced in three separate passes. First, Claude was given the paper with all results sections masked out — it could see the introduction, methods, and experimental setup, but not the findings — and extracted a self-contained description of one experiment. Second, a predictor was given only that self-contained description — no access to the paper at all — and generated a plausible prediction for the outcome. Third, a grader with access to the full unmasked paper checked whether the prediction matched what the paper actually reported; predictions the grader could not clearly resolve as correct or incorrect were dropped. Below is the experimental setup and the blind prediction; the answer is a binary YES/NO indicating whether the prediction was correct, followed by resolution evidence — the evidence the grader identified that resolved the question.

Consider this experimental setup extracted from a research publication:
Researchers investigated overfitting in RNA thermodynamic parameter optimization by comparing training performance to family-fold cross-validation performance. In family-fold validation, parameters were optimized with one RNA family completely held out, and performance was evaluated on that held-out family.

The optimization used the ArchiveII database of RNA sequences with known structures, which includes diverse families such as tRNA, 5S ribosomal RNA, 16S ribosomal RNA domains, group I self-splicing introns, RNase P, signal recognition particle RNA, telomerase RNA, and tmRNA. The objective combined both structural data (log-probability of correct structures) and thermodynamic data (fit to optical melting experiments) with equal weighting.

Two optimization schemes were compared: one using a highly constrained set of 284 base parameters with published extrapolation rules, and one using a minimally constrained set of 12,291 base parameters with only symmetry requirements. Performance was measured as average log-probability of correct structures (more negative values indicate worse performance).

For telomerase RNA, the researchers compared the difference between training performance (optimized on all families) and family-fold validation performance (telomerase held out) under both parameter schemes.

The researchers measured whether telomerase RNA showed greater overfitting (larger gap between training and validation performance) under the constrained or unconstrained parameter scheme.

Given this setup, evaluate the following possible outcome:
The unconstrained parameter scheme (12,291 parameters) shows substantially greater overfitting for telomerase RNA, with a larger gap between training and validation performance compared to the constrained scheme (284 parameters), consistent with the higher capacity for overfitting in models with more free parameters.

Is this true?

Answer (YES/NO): YES